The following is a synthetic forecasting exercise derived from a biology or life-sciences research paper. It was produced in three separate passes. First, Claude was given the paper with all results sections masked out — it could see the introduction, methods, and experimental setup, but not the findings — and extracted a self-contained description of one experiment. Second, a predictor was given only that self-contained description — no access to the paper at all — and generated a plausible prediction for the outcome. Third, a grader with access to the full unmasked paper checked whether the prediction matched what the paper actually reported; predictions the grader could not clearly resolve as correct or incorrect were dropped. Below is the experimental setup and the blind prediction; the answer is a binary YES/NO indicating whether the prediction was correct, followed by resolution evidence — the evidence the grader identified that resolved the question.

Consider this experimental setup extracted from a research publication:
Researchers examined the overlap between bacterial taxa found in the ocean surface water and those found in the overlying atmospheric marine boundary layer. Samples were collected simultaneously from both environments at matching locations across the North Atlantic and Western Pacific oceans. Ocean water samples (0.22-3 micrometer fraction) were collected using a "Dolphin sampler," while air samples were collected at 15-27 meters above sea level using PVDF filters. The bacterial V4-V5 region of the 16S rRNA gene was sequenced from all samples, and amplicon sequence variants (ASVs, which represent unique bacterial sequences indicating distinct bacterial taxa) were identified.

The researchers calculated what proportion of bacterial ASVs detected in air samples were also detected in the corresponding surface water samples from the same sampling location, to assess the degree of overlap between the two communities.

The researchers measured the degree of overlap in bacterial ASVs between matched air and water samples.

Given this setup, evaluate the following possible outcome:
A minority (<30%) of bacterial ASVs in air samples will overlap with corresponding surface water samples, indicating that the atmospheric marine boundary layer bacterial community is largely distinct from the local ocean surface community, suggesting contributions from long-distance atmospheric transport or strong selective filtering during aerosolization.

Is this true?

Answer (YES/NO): YES